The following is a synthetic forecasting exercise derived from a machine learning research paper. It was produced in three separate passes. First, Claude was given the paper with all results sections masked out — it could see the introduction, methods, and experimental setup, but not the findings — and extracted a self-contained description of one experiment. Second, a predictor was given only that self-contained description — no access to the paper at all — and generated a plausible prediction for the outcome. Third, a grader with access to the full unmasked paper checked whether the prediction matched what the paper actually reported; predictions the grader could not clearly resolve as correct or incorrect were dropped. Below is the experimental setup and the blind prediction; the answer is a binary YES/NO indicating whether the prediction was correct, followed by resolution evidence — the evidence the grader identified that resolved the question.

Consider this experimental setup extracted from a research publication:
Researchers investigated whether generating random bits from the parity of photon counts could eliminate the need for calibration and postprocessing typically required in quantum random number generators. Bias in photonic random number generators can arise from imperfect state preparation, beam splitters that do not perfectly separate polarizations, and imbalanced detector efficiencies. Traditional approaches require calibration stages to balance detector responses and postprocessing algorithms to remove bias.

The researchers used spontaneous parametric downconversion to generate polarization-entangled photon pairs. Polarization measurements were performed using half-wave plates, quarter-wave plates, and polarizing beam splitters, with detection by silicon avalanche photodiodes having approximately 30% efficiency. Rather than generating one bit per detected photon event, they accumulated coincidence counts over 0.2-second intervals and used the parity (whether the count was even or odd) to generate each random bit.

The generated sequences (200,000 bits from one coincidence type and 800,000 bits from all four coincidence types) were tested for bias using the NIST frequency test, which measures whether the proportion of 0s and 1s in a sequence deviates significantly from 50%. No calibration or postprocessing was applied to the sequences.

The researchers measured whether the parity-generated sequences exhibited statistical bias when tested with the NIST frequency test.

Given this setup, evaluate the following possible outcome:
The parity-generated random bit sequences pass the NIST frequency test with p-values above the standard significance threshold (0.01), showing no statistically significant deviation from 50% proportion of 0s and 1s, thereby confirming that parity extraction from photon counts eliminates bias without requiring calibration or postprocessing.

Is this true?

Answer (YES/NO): YES